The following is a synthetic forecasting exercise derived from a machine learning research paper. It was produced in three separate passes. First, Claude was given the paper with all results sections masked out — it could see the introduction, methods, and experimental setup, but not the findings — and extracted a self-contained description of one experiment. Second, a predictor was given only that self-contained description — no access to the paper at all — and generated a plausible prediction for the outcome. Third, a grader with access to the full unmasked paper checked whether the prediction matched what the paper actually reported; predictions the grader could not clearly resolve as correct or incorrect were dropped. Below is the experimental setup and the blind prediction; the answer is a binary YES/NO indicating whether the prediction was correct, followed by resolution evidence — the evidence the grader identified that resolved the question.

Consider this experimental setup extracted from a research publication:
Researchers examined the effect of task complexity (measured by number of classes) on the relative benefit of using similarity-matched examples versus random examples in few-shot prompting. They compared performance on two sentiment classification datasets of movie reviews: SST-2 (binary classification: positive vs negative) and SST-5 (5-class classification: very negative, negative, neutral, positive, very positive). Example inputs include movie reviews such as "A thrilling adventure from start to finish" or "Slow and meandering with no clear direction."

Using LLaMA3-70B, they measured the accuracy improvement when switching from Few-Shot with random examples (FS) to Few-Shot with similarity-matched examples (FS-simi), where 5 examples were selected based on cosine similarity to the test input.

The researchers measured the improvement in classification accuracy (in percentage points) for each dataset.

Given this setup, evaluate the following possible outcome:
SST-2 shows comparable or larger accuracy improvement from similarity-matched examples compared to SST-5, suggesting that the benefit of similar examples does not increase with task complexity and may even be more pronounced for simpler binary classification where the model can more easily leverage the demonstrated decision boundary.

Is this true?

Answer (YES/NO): YES